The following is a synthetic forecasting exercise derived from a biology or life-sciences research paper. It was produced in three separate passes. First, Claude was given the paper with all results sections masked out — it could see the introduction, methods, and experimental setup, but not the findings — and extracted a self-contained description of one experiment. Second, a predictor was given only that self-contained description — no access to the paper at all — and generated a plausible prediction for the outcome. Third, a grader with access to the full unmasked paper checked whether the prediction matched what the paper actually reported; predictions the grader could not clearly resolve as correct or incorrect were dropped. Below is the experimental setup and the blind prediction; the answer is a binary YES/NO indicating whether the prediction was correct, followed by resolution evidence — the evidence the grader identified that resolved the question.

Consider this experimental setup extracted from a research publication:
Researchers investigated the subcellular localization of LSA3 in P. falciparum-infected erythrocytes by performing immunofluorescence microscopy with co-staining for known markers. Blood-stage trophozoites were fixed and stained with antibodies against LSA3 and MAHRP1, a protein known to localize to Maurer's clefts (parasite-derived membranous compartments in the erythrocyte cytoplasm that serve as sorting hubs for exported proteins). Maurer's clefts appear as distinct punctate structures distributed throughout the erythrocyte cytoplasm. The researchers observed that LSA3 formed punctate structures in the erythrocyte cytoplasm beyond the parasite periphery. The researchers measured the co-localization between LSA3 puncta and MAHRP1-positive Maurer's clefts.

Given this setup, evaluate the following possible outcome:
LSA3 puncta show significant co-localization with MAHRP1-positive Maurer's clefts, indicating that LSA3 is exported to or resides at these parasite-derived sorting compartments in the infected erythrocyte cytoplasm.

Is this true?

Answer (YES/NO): NO